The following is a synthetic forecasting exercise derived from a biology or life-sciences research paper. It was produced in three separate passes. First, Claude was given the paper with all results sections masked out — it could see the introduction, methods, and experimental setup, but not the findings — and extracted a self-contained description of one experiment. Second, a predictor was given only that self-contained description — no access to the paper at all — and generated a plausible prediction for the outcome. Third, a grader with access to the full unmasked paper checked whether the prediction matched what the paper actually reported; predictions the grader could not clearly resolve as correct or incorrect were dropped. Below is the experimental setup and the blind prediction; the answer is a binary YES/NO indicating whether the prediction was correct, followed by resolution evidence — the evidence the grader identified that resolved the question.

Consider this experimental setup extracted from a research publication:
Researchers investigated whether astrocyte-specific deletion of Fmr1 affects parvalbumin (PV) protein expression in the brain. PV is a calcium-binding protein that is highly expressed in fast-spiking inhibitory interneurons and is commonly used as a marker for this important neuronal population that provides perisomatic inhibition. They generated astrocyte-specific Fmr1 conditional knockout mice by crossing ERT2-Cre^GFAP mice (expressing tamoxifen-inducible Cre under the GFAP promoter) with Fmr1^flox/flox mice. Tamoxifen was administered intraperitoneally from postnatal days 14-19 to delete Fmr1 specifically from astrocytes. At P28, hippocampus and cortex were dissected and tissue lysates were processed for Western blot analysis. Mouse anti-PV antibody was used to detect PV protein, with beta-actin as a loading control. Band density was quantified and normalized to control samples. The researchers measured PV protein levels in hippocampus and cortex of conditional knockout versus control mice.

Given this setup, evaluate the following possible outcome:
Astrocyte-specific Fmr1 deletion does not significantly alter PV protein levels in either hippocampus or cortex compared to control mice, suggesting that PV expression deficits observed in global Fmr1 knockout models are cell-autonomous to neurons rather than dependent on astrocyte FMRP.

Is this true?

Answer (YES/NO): NO